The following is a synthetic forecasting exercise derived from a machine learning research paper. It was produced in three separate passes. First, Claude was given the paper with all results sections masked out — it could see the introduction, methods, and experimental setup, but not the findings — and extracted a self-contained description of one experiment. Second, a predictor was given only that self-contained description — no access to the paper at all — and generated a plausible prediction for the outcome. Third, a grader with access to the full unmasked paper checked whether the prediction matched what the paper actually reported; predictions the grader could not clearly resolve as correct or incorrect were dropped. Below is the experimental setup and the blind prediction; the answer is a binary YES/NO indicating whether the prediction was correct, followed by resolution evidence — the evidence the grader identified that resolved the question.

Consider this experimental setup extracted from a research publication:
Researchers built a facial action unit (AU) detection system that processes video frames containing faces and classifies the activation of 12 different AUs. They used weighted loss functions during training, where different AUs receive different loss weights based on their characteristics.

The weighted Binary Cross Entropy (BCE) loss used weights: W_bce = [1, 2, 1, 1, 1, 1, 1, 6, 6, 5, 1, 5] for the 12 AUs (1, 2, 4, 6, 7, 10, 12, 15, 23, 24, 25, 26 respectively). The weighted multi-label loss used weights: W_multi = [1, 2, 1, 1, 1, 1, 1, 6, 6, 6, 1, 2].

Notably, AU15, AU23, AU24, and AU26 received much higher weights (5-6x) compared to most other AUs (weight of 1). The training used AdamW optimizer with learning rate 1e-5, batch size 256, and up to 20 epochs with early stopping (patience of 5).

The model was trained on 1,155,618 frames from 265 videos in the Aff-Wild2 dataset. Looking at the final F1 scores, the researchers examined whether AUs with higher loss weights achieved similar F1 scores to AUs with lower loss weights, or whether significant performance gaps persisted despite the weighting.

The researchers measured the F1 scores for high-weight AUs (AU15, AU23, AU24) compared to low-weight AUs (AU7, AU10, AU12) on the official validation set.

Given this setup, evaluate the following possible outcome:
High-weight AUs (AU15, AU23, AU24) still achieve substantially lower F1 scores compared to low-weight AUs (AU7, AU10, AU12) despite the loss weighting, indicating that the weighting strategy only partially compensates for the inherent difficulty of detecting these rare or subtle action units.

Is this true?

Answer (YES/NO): YES